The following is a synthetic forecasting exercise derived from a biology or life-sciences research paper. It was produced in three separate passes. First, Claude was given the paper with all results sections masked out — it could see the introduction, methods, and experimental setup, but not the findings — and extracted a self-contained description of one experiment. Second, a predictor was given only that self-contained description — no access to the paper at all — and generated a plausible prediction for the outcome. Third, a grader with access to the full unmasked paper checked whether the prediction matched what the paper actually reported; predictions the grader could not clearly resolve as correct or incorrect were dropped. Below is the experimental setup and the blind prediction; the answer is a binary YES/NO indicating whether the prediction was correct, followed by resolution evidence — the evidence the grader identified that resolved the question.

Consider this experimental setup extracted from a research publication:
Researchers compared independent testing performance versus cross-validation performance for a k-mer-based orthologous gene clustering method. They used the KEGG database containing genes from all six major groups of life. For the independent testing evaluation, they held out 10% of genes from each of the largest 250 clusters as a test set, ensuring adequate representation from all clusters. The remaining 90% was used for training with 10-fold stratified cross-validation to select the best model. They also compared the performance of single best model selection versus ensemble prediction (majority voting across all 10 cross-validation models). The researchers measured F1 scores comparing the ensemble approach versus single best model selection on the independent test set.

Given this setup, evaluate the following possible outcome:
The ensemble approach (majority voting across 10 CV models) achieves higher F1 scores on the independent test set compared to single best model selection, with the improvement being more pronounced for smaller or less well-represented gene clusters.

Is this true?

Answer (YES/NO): NO